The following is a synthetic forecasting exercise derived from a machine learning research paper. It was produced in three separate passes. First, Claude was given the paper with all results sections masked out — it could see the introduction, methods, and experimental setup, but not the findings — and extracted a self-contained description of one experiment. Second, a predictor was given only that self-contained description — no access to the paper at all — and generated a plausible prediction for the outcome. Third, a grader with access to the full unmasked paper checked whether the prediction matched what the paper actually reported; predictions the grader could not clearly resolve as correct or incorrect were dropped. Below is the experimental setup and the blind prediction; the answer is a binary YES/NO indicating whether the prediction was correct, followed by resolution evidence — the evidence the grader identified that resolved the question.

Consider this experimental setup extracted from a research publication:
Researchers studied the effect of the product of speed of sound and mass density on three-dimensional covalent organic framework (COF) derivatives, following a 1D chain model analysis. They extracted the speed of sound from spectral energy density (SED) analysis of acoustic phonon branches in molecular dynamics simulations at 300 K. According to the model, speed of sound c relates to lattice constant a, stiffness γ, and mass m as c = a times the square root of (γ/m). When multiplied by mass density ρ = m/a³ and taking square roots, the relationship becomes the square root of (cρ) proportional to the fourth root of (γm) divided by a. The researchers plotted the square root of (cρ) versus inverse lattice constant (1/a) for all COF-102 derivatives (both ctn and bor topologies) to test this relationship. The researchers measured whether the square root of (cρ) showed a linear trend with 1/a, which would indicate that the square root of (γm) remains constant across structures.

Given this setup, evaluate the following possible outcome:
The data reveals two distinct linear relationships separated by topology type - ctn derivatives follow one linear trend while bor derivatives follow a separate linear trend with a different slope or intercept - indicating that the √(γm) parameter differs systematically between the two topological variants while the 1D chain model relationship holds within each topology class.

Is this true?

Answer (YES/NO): NO